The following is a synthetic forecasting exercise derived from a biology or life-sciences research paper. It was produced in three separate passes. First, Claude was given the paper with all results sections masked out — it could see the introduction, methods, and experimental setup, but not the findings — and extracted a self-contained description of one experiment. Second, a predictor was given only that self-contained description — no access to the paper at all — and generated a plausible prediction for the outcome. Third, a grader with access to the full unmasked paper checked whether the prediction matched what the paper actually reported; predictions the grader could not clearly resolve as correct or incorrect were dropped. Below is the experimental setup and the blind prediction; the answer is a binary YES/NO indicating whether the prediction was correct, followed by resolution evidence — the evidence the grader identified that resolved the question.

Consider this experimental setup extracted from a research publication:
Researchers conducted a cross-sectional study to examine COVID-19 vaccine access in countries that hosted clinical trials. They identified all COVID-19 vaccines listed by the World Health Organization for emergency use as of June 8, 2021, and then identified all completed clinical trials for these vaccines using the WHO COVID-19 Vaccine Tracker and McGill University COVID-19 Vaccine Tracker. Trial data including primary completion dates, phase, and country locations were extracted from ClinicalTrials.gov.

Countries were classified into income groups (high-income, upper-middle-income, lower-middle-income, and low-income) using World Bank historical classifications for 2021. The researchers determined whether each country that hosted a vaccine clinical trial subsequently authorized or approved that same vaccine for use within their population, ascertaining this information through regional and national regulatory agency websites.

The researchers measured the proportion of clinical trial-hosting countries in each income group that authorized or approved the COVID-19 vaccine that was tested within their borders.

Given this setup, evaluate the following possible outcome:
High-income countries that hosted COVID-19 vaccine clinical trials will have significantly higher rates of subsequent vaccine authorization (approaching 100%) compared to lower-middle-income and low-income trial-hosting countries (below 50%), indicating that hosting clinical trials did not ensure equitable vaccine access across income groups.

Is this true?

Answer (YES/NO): NO